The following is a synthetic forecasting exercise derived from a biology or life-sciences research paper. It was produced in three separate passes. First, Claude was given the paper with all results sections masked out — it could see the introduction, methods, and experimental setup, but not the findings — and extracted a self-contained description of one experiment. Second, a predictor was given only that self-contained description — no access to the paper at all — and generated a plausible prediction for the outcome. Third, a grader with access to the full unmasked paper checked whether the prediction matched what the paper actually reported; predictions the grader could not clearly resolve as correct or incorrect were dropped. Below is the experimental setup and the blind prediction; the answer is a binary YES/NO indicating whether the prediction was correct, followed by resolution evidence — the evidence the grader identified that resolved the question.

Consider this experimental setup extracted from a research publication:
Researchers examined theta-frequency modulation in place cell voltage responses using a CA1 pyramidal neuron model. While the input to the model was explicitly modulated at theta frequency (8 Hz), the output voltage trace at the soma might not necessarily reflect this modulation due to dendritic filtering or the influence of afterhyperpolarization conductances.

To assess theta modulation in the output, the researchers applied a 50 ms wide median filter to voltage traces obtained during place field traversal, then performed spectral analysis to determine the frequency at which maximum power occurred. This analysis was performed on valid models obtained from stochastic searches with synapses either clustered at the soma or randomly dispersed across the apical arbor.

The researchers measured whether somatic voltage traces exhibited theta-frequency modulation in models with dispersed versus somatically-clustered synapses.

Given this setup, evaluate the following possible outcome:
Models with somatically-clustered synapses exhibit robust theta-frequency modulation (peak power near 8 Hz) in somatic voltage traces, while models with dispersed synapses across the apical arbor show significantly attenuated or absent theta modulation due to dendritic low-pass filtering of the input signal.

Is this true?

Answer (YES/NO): NO